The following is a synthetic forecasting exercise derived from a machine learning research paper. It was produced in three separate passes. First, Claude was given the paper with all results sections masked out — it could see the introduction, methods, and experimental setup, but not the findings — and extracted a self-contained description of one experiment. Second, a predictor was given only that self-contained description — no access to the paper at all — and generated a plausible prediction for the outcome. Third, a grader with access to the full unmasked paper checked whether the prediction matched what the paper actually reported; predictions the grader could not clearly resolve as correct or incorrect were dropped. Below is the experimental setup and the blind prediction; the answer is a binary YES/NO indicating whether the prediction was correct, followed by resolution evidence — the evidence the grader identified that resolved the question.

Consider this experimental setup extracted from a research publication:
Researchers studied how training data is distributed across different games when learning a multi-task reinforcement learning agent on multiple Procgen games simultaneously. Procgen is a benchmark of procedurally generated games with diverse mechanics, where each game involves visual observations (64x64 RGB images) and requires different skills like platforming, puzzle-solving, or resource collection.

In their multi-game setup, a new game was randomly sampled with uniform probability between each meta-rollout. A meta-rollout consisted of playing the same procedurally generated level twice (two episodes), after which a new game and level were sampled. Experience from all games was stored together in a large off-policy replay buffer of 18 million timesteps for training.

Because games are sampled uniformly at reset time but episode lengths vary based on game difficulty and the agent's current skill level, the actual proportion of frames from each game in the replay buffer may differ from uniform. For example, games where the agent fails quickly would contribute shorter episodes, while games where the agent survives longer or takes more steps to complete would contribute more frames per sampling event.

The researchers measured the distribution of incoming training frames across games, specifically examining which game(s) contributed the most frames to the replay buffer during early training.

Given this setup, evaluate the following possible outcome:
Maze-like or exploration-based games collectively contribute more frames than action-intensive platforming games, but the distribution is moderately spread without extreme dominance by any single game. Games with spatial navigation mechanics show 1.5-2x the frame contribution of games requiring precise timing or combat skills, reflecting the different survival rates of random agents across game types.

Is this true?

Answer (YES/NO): NO